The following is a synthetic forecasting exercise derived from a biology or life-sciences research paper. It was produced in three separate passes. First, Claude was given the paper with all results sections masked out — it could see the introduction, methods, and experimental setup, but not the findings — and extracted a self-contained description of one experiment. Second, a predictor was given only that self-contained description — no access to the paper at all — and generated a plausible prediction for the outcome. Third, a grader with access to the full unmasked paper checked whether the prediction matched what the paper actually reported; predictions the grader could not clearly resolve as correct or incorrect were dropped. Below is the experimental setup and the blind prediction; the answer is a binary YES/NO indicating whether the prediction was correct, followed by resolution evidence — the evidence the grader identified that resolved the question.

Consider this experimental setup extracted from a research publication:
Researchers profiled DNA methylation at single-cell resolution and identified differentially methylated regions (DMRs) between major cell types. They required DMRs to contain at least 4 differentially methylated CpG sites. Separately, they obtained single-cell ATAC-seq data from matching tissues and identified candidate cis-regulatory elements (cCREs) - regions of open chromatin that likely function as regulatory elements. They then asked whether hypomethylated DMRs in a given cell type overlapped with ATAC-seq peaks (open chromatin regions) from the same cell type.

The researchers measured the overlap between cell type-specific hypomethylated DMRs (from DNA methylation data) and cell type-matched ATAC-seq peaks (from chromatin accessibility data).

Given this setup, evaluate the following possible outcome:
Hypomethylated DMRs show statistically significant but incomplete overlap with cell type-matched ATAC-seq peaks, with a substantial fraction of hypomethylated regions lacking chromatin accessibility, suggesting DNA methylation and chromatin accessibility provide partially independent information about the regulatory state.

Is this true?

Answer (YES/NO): YES